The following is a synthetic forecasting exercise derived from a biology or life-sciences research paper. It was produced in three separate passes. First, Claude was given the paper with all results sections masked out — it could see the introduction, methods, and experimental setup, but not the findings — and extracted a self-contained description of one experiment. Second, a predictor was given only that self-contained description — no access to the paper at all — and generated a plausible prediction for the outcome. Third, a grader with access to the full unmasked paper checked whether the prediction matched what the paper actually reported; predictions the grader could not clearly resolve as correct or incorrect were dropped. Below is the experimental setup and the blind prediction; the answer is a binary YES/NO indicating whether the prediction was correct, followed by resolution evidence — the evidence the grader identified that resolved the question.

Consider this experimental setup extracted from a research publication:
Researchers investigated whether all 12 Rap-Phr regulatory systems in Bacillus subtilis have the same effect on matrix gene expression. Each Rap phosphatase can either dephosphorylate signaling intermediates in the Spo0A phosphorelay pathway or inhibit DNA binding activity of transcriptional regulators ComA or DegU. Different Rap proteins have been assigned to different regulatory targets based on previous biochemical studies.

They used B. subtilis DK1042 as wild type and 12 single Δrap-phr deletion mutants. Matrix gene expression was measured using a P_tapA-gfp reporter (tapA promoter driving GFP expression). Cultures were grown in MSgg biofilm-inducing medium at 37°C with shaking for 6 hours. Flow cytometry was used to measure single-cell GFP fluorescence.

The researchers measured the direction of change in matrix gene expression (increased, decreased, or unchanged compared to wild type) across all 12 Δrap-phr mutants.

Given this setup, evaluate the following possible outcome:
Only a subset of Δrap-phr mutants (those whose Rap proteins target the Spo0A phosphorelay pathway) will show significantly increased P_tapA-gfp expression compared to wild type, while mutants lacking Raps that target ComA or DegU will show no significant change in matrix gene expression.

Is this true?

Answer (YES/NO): NO